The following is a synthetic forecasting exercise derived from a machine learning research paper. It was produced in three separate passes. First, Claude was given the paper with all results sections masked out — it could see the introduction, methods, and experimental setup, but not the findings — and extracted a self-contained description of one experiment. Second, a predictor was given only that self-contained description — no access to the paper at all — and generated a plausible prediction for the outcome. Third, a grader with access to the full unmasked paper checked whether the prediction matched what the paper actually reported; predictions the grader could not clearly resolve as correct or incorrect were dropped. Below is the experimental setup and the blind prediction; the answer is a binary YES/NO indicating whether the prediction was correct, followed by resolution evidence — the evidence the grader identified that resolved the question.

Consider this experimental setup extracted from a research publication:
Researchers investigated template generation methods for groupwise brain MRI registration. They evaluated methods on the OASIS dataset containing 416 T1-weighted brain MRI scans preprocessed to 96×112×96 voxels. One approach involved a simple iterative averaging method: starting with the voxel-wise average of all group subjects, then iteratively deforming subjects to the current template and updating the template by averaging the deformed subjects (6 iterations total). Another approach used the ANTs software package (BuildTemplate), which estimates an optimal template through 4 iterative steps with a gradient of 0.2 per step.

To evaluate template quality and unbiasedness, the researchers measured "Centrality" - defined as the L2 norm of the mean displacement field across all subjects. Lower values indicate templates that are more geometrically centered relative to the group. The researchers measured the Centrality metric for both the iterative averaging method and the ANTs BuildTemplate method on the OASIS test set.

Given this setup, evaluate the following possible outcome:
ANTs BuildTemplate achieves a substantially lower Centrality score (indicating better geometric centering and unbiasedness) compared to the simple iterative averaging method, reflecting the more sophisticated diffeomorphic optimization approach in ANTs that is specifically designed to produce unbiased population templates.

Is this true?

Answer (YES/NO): YES